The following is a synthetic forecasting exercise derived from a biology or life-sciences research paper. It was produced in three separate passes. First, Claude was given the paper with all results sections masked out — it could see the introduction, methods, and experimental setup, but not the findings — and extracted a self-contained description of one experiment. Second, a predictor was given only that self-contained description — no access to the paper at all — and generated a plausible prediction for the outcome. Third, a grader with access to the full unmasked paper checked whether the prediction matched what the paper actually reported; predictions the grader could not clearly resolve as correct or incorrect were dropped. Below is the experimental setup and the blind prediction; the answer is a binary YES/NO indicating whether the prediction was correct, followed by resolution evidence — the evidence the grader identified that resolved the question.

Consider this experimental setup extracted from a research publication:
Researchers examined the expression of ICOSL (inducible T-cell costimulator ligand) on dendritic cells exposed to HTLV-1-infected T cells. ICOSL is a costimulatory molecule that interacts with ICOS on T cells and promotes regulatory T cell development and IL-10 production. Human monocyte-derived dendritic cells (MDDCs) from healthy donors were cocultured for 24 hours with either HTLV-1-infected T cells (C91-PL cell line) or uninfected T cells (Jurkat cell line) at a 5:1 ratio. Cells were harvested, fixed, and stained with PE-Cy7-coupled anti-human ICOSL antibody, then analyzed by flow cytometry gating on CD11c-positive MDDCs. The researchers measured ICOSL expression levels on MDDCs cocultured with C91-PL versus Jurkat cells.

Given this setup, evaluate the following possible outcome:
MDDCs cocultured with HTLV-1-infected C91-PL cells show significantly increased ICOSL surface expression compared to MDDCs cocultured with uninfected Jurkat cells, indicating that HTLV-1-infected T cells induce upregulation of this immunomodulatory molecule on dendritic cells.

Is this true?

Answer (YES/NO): NO